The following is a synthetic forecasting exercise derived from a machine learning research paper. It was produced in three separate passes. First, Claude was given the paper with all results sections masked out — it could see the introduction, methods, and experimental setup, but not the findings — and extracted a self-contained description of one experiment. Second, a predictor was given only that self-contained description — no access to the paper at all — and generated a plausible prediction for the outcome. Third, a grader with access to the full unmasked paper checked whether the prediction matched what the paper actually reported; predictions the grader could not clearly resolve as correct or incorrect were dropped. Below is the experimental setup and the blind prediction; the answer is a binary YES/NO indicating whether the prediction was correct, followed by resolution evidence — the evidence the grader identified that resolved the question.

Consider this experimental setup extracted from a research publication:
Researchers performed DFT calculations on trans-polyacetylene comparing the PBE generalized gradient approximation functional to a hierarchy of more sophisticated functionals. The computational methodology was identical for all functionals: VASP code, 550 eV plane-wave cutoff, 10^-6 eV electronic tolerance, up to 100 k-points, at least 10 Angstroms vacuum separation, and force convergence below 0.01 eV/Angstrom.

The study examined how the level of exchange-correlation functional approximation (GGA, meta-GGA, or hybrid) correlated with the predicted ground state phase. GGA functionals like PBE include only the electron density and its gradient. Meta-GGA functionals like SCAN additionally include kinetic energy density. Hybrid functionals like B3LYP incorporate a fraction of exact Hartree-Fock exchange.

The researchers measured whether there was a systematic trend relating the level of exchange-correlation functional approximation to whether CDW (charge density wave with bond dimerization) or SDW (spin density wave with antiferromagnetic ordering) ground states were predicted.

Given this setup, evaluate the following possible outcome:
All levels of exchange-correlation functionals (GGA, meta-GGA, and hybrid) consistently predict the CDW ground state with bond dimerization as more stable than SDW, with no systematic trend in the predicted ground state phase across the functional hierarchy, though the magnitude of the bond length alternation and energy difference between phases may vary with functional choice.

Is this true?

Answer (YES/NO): NO